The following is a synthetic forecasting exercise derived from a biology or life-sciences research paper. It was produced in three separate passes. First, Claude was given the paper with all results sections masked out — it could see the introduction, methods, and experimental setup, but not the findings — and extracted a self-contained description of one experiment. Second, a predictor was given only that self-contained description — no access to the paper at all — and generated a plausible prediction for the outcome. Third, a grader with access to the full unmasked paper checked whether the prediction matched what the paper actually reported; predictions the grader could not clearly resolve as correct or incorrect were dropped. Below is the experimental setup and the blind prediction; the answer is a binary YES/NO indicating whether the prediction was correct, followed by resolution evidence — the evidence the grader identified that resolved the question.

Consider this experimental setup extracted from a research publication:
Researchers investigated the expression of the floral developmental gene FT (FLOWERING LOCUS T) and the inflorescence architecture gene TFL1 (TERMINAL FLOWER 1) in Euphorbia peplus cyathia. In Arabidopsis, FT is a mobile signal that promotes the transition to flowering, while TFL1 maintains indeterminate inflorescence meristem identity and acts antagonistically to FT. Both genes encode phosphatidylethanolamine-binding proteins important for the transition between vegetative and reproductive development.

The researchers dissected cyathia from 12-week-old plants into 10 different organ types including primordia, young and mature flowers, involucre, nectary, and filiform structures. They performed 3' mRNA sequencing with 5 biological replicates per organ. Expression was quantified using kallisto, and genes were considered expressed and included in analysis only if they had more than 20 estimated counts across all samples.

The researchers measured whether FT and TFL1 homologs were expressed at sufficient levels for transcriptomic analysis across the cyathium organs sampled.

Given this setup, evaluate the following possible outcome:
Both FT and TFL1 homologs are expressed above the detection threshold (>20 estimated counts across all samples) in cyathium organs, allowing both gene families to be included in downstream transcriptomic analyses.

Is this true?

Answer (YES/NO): NO